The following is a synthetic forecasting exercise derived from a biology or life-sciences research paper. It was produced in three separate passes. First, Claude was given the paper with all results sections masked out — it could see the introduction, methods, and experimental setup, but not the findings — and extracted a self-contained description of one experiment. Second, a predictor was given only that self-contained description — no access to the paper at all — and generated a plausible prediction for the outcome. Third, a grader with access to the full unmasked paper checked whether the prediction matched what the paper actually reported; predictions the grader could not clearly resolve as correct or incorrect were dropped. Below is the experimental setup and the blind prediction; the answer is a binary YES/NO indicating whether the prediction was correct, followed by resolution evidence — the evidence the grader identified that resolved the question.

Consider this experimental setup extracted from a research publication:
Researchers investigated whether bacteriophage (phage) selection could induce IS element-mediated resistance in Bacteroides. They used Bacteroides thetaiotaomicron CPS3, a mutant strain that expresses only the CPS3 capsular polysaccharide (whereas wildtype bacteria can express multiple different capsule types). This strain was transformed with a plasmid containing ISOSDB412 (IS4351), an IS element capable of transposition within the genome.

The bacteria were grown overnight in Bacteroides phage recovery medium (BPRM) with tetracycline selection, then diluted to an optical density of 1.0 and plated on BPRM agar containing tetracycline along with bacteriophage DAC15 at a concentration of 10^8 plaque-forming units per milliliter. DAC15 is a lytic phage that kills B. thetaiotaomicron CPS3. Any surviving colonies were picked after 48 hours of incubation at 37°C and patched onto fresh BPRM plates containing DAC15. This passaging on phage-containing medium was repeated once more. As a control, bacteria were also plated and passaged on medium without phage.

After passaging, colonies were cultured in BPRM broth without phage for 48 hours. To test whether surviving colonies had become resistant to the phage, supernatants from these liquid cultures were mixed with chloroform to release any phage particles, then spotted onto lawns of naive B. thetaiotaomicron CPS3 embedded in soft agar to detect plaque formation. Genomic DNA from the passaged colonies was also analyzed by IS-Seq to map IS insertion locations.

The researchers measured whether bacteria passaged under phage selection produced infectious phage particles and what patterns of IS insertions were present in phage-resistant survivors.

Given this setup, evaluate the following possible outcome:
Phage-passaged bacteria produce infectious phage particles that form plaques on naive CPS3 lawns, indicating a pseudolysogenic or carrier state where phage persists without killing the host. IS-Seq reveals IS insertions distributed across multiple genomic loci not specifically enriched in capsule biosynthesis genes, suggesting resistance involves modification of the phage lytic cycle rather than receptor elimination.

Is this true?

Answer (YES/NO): NO